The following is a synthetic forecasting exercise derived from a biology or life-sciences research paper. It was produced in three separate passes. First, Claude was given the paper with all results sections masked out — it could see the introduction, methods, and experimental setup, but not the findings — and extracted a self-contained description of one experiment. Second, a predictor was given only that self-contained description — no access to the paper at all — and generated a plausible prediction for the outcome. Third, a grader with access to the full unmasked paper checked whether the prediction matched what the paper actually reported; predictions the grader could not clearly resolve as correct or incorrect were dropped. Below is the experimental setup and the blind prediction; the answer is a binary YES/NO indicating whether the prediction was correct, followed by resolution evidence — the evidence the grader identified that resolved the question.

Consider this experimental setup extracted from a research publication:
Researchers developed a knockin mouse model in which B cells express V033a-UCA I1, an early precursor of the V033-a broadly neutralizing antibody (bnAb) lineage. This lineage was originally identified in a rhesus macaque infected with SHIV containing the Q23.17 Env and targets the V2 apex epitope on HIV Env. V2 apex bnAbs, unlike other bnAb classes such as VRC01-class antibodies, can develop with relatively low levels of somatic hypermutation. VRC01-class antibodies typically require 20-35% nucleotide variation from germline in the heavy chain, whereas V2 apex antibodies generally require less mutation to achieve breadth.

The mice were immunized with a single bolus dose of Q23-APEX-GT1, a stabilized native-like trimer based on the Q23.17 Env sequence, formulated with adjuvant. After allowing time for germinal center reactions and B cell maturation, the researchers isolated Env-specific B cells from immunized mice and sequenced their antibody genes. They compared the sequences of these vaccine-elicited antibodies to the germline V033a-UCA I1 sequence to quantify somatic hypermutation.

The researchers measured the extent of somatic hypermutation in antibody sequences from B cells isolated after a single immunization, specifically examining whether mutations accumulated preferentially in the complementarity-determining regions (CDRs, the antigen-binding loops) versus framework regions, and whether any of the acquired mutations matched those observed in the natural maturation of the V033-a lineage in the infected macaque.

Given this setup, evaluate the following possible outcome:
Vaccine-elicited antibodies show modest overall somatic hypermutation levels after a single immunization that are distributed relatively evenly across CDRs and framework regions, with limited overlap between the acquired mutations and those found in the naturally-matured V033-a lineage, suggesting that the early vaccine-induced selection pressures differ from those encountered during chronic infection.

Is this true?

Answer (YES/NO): NO